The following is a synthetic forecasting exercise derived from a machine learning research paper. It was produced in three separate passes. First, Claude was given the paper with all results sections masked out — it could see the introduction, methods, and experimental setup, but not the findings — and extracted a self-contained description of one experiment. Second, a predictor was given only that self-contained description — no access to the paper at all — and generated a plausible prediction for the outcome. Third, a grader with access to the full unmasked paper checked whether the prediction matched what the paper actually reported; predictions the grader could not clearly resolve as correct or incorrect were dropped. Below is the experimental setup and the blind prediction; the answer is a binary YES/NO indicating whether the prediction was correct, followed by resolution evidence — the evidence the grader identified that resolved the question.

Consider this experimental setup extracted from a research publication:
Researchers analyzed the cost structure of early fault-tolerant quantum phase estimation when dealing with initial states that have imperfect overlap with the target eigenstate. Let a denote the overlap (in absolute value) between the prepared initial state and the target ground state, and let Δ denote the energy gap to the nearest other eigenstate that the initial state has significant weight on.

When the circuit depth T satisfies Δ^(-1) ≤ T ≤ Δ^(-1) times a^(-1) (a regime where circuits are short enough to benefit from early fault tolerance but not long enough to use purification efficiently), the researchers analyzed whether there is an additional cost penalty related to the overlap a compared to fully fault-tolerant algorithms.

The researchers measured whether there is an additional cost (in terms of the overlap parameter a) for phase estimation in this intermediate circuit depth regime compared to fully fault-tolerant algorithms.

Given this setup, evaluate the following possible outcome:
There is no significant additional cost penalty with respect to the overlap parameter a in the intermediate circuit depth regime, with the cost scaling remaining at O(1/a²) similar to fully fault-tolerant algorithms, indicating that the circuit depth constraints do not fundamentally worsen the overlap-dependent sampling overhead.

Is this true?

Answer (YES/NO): NO